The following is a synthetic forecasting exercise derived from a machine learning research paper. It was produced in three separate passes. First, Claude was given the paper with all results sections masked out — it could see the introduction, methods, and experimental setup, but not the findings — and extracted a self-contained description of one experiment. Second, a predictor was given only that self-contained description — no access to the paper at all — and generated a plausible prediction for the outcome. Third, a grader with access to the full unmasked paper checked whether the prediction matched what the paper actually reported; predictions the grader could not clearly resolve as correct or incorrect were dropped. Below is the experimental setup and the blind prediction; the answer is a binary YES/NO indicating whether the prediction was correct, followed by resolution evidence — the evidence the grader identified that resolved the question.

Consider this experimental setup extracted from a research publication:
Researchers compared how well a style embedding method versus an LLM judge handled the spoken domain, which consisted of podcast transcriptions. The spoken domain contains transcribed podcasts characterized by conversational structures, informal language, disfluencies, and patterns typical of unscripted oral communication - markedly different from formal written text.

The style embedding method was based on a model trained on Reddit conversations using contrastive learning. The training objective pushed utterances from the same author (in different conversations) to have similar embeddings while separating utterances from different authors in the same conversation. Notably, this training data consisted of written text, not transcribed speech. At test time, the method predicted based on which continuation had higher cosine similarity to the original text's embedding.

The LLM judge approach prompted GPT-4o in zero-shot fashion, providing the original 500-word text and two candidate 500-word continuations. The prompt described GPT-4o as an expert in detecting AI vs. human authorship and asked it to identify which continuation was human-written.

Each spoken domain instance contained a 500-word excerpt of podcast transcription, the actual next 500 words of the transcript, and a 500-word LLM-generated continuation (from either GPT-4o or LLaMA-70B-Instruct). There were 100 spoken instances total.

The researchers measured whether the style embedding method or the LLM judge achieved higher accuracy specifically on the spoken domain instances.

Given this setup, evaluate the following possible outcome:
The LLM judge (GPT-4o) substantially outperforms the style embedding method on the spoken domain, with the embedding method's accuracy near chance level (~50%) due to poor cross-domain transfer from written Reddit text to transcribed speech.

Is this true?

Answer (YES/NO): NO